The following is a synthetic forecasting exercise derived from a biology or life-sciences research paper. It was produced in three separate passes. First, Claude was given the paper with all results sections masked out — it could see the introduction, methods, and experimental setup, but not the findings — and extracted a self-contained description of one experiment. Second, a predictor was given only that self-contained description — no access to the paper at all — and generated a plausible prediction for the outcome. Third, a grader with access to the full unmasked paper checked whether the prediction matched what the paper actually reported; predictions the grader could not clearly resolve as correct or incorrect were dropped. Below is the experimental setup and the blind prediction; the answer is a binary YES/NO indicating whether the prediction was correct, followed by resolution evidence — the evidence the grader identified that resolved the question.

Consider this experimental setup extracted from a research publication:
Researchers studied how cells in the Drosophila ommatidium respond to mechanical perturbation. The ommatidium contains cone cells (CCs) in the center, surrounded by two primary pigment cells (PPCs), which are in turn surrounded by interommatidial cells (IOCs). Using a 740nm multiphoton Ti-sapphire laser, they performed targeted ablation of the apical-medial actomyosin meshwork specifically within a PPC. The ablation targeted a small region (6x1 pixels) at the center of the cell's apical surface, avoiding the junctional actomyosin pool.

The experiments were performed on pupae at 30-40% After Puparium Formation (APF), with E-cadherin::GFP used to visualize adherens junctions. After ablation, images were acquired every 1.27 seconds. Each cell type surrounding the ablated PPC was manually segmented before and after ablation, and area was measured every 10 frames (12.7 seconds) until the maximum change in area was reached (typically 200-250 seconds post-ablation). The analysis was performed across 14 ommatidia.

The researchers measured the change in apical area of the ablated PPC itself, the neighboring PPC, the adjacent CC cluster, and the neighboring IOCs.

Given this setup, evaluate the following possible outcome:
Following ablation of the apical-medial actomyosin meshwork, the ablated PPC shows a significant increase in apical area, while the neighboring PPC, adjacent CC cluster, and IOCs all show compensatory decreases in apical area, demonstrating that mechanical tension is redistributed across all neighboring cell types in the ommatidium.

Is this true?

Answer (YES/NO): NO